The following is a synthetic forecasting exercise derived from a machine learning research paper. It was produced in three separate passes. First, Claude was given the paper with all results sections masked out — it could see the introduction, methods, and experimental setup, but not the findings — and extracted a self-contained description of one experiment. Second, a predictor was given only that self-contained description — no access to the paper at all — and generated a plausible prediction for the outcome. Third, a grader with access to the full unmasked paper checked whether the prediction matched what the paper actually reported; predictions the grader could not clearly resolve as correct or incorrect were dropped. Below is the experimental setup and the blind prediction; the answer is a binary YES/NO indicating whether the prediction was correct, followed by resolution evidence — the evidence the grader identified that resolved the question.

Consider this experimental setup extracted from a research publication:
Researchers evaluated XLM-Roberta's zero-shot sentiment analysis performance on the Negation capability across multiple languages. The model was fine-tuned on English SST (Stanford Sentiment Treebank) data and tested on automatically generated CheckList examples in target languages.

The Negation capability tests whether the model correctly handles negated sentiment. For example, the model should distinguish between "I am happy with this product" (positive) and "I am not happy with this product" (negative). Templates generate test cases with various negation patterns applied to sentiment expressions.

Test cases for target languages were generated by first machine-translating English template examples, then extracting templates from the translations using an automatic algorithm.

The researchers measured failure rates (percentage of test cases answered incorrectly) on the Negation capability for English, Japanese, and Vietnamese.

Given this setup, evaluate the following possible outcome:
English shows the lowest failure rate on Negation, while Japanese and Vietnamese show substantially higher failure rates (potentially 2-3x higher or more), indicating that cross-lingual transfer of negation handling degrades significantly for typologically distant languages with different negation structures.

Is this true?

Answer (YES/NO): NO